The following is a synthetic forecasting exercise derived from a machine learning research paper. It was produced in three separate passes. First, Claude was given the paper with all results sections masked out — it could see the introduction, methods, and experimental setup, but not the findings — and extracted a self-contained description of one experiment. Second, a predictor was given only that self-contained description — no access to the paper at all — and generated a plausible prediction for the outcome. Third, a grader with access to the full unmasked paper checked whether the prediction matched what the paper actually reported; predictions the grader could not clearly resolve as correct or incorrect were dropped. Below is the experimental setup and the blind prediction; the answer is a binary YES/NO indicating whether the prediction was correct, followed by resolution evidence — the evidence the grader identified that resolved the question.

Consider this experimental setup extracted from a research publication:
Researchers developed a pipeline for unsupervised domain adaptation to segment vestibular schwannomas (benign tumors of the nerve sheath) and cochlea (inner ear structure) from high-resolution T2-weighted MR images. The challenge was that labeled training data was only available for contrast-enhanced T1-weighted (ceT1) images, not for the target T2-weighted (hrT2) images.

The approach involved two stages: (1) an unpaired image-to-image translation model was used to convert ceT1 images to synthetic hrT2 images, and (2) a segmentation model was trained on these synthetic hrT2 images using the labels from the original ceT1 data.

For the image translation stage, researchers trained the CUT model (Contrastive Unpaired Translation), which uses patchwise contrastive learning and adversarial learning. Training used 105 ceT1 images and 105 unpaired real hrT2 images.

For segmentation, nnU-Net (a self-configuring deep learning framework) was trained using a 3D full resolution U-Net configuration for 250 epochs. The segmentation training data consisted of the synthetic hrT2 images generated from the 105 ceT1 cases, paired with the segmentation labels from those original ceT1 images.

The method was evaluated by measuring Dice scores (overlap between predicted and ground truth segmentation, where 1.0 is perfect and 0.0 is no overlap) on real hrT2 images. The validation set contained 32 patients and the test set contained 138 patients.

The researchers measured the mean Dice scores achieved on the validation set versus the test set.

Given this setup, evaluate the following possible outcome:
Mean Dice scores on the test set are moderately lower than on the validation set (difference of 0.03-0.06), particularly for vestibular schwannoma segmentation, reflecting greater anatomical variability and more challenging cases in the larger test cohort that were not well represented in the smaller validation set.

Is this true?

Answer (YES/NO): NO